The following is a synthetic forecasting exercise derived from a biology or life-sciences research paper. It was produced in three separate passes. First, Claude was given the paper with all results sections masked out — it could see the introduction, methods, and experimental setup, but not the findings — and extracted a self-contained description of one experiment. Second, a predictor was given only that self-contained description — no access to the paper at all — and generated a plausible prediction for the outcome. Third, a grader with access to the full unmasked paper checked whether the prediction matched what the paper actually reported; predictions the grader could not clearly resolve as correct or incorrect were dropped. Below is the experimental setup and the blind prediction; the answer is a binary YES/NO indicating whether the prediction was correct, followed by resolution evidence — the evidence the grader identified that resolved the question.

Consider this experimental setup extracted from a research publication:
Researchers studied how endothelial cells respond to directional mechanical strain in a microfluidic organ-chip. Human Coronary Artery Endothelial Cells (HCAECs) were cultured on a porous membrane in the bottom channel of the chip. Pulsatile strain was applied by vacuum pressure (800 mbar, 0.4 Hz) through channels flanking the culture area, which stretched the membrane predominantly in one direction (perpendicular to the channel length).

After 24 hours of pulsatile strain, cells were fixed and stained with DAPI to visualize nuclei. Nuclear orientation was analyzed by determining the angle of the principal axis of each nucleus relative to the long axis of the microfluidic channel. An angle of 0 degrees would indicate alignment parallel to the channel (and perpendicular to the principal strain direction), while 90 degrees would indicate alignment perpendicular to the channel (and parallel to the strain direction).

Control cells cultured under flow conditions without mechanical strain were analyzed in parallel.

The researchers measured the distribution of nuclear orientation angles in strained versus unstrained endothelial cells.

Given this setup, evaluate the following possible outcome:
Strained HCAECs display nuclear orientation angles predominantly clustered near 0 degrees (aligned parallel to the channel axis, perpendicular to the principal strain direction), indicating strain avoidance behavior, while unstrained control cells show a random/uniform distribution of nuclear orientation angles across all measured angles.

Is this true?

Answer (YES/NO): YES